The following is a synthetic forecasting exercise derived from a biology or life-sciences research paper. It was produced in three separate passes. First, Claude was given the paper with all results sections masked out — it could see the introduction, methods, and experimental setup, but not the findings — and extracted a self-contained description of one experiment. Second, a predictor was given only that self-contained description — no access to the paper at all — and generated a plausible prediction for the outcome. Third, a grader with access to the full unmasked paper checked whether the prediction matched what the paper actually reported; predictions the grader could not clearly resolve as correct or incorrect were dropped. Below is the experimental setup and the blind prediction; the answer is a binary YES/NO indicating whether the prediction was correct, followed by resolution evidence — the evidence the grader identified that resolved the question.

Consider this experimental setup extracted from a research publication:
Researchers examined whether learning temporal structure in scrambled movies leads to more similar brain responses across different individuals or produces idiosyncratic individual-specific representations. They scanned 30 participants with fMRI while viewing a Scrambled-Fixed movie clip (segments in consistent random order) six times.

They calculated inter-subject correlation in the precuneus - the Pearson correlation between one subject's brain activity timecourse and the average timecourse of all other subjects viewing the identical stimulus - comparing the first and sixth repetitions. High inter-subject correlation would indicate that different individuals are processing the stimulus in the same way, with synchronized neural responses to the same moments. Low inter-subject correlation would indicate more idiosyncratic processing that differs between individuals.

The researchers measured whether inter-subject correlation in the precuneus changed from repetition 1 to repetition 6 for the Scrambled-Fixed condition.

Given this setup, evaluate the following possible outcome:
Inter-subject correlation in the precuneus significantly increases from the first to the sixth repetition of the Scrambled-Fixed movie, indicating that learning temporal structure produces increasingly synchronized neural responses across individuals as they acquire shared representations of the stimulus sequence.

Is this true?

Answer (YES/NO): NO